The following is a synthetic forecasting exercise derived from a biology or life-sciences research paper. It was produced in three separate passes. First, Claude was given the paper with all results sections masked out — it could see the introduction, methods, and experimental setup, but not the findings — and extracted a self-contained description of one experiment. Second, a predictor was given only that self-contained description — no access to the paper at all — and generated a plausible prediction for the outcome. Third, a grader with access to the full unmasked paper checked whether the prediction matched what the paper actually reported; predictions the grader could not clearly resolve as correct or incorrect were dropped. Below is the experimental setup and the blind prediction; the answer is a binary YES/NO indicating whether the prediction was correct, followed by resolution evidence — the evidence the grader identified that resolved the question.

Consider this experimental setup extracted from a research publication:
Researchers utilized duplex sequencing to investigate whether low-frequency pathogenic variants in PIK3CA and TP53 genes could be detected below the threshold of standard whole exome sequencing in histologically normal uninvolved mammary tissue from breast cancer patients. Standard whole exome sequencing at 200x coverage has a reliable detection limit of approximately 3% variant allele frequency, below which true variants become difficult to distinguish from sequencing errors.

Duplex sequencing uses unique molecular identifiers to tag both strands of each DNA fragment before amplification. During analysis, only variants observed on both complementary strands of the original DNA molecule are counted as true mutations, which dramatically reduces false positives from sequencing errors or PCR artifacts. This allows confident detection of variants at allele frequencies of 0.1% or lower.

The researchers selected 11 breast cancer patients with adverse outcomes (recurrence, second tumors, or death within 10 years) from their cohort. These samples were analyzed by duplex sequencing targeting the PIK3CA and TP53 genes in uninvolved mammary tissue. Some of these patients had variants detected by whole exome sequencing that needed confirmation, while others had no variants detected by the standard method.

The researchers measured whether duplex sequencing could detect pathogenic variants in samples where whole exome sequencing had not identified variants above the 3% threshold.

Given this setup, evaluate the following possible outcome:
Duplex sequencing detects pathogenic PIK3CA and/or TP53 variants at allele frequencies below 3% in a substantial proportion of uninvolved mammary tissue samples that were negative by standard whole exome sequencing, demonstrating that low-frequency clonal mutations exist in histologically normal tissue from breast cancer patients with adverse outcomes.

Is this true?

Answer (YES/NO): NO